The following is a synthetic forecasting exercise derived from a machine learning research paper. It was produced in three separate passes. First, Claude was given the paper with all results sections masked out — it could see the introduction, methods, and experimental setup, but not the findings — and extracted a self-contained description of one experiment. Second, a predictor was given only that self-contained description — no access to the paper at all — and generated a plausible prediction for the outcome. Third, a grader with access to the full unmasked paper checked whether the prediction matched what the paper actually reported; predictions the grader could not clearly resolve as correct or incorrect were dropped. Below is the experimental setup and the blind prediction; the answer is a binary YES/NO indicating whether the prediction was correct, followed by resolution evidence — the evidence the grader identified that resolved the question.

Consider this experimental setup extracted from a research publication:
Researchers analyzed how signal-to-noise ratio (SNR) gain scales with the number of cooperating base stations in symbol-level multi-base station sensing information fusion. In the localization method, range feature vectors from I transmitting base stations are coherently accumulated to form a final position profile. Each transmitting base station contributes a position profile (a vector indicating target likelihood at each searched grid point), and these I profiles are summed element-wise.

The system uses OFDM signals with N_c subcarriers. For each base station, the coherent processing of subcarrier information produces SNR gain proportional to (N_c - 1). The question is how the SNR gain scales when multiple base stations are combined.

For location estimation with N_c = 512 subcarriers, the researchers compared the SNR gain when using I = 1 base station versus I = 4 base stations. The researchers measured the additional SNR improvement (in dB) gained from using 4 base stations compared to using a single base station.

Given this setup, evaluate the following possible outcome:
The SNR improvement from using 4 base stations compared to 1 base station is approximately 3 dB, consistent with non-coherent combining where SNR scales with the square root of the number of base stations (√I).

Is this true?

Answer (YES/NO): NO